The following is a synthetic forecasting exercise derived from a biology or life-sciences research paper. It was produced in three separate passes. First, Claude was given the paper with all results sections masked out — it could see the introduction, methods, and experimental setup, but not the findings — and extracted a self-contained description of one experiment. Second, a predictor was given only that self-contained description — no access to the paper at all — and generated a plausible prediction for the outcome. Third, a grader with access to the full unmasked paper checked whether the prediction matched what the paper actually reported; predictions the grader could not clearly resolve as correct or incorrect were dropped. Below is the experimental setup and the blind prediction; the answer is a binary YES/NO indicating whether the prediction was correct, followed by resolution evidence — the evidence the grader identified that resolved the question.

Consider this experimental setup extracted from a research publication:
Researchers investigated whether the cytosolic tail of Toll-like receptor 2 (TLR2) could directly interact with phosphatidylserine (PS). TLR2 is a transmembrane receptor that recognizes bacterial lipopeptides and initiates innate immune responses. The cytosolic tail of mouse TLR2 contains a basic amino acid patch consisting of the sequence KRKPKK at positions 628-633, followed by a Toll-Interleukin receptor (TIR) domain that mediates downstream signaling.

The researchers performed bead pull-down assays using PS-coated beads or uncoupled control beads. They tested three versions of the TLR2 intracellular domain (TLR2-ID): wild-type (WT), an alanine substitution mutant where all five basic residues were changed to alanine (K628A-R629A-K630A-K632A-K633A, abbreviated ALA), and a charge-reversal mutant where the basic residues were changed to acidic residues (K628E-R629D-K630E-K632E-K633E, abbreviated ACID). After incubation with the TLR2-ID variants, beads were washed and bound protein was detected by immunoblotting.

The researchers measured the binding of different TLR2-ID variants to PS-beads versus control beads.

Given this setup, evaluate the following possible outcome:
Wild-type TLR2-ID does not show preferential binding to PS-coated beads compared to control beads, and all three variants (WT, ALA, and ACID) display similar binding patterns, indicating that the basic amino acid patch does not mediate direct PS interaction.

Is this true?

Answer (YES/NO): NO